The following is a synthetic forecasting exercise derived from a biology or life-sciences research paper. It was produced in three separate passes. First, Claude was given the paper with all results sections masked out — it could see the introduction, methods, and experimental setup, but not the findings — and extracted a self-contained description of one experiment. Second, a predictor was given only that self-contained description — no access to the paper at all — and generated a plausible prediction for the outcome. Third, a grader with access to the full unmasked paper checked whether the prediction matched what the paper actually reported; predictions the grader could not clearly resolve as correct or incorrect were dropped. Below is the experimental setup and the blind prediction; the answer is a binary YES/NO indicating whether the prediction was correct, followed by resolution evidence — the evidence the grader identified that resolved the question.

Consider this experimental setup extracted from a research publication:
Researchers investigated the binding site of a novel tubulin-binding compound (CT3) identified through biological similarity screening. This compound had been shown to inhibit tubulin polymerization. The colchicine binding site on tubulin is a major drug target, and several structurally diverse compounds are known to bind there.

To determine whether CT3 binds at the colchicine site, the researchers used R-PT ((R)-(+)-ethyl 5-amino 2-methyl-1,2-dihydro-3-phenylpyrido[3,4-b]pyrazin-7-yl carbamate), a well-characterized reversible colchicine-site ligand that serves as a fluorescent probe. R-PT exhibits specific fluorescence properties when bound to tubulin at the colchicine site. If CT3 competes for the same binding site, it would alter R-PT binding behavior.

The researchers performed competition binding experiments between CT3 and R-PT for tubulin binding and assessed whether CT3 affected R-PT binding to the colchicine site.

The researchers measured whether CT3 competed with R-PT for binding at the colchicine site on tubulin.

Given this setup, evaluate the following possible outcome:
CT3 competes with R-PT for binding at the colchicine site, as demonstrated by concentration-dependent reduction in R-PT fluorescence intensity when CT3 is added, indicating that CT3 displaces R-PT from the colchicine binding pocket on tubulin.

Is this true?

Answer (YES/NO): YES